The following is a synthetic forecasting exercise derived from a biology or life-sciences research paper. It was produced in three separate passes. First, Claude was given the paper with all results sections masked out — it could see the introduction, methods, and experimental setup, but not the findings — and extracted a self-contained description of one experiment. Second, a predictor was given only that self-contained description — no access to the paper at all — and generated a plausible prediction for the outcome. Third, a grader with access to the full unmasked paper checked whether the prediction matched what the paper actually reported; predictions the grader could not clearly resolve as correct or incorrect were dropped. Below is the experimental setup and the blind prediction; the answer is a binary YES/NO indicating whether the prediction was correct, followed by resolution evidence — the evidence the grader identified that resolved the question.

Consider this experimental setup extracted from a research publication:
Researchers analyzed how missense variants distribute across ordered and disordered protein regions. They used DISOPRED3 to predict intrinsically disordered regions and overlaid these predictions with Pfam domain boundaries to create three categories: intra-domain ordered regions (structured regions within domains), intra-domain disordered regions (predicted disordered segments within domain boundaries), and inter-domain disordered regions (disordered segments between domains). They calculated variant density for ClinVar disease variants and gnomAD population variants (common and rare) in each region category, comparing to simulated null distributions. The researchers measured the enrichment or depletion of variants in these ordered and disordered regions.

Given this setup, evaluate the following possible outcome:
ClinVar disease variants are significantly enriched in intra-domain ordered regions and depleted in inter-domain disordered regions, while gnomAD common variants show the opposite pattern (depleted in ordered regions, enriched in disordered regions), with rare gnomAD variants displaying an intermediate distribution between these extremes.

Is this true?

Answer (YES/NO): NO